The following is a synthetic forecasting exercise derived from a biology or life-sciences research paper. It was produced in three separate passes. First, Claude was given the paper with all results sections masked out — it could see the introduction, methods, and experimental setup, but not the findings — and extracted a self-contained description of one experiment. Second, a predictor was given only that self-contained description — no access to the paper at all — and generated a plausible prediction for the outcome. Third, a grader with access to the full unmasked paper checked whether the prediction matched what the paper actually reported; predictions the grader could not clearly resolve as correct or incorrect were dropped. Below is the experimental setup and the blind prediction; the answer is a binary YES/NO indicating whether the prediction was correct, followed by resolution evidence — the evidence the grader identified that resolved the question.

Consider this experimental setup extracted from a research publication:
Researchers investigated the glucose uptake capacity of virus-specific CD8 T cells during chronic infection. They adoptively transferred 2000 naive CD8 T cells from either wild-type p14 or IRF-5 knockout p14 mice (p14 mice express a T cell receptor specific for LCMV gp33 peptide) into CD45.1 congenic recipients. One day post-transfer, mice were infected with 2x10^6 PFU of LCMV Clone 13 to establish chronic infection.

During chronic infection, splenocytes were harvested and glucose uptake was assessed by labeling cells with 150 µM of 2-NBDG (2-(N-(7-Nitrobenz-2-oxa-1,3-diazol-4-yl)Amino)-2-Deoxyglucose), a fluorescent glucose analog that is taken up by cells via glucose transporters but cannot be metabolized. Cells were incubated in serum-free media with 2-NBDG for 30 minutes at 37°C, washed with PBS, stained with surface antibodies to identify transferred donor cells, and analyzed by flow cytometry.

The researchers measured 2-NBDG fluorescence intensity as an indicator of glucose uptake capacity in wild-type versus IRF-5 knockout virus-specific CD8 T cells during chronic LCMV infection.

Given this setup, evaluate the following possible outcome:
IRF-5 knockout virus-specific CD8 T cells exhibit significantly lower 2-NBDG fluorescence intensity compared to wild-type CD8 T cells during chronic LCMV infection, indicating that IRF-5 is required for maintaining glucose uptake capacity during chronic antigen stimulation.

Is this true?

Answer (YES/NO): NO